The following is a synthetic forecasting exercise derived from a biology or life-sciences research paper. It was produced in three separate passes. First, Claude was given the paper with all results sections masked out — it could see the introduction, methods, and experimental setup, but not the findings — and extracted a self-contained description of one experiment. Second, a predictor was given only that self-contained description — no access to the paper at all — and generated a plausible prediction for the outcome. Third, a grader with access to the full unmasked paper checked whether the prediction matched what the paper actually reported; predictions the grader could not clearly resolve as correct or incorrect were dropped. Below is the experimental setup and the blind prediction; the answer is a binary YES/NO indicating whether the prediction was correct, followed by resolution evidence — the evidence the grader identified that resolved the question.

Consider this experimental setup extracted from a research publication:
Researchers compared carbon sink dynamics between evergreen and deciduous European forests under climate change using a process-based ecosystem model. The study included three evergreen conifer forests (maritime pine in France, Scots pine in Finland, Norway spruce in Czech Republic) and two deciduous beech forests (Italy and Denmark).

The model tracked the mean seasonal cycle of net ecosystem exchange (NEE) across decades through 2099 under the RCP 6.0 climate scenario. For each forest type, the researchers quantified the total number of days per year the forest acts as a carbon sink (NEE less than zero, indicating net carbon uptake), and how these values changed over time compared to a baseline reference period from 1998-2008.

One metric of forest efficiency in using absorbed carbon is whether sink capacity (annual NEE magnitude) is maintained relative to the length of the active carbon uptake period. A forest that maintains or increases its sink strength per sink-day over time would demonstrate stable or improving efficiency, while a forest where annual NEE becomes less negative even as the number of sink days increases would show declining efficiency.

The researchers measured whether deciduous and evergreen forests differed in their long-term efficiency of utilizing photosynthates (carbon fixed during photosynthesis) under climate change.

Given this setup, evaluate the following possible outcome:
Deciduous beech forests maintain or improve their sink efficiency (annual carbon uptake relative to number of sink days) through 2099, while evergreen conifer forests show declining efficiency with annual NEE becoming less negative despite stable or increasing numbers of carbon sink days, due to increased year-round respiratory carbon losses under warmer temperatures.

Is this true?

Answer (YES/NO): NO